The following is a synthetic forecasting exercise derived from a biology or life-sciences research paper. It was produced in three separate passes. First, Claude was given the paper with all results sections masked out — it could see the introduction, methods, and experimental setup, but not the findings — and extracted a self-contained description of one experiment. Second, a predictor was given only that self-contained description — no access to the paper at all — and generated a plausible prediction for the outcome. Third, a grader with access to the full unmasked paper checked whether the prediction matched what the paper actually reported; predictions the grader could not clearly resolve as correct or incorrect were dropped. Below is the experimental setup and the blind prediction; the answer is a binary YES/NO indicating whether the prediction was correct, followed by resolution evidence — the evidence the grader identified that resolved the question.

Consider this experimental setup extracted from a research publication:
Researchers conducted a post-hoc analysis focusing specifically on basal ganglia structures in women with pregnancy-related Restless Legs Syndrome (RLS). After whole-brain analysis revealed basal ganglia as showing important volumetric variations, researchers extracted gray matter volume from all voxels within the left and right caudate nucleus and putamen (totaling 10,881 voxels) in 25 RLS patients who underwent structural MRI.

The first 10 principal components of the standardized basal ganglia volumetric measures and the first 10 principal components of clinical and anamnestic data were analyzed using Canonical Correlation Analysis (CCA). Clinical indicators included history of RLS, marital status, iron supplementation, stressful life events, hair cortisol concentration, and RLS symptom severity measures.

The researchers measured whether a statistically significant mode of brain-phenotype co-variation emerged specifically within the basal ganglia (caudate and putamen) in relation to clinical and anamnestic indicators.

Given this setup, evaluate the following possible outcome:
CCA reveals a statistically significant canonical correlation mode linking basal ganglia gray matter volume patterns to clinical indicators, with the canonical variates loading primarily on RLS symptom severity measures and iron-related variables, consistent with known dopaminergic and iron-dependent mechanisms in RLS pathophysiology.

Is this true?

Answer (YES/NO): NO